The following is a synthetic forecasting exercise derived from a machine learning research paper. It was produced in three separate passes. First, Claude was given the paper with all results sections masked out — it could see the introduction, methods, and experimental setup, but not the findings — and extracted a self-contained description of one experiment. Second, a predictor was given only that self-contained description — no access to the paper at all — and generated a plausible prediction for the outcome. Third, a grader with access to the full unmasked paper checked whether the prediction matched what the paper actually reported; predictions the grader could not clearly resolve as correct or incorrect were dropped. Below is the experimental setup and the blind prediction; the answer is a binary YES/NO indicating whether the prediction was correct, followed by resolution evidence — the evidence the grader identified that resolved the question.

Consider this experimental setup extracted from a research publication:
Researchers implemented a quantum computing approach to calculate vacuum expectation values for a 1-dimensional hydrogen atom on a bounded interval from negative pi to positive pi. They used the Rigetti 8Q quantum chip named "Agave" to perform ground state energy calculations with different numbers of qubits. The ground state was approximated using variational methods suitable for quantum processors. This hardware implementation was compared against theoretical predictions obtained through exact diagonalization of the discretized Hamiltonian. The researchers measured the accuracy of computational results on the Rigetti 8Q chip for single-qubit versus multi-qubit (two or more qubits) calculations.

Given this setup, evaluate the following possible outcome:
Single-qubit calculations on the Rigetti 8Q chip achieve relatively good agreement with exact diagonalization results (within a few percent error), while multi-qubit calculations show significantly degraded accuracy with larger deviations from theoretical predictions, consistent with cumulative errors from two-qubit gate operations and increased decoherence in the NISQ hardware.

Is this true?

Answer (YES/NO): YES